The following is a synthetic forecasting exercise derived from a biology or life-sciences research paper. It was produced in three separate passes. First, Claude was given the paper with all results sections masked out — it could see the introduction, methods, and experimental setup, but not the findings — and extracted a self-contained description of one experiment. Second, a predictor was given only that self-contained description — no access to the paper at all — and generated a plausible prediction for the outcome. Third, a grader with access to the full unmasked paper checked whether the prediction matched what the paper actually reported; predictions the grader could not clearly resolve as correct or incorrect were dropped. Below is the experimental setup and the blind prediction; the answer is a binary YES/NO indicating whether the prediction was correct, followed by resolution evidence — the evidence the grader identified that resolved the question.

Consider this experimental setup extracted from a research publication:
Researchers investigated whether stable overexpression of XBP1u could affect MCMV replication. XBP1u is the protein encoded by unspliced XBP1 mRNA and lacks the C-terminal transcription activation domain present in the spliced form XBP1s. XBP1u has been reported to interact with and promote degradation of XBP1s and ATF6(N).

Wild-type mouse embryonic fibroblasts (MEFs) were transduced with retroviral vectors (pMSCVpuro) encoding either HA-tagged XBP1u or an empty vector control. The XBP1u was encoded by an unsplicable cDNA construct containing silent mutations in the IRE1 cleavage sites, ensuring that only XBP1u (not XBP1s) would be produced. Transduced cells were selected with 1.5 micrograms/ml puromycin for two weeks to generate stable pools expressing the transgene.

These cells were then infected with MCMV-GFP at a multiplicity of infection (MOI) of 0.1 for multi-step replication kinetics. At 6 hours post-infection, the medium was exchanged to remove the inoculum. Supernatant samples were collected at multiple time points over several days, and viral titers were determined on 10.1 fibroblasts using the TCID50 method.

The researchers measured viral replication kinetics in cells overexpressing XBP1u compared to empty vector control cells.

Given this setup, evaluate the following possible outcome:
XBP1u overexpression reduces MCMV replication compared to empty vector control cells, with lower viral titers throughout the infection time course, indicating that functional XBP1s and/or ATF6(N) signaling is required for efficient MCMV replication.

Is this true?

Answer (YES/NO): YES